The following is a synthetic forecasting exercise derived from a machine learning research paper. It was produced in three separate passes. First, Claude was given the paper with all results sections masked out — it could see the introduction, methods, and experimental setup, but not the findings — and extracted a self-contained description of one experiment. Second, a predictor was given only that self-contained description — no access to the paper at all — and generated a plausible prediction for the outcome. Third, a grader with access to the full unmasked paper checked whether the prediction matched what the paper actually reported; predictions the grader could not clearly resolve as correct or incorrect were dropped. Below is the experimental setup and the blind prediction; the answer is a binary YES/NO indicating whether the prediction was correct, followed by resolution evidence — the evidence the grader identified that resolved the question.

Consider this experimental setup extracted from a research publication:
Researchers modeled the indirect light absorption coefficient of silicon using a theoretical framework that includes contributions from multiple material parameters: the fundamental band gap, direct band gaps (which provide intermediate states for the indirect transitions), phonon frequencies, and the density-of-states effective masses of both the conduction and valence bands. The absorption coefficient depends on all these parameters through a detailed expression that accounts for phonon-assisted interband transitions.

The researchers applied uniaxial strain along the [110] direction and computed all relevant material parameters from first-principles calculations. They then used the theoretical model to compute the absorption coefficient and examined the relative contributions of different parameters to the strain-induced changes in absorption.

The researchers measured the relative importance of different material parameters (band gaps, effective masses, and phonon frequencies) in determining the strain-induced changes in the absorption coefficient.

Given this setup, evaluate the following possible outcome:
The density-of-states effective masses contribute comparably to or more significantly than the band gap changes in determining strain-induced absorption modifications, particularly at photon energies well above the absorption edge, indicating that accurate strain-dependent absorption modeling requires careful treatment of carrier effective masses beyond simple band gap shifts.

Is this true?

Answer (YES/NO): NO